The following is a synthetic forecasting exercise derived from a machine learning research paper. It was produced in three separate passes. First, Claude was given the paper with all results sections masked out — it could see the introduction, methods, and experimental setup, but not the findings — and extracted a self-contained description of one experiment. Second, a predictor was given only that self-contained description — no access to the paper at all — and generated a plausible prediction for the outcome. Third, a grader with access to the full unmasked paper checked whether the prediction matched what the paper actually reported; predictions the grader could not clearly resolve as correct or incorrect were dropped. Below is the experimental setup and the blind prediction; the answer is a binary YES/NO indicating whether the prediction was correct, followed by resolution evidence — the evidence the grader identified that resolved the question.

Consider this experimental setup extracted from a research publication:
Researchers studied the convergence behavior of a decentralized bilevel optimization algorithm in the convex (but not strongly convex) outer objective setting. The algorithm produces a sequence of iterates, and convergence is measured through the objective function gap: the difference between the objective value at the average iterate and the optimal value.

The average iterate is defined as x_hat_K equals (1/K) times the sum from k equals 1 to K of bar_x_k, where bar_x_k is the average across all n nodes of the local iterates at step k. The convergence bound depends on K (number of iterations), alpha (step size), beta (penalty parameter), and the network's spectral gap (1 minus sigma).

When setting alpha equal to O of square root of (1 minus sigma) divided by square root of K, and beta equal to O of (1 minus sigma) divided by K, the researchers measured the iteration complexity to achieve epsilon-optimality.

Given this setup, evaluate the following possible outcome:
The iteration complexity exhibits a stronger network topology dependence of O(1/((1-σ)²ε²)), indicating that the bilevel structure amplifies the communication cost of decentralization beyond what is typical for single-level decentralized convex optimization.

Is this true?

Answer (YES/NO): NO